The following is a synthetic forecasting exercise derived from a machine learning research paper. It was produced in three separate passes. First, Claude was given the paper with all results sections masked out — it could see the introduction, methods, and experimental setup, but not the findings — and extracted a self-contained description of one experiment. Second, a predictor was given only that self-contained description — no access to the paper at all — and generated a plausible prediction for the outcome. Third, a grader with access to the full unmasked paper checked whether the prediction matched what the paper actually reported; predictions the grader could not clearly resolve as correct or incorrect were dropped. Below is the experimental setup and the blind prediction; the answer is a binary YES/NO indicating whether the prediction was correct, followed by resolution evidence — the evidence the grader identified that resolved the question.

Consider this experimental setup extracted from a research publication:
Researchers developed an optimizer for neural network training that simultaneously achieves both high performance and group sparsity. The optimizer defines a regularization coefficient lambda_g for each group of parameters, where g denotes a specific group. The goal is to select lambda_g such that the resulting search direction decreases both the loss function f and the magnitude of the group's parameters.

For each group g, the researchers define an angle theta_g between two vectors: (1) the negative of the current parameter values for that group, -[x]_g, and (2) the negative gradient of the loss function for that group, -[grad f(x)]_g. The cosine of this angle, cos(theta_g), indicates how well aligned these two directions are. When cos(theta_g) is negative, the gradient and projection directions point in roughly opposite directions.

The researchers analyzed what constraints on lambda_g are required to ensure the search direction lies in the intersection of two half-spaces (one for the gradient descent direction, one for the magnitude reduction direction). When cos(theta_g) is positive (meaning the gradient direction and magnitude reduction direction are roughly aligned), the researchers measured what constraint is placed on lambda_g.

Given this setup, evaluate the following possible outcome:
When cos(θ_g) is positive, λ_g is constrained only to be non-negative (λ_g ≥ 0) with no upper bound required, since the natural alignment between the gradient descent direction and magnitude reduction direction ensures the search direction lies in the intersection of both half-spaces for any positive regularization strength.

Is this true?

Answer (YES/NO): NO